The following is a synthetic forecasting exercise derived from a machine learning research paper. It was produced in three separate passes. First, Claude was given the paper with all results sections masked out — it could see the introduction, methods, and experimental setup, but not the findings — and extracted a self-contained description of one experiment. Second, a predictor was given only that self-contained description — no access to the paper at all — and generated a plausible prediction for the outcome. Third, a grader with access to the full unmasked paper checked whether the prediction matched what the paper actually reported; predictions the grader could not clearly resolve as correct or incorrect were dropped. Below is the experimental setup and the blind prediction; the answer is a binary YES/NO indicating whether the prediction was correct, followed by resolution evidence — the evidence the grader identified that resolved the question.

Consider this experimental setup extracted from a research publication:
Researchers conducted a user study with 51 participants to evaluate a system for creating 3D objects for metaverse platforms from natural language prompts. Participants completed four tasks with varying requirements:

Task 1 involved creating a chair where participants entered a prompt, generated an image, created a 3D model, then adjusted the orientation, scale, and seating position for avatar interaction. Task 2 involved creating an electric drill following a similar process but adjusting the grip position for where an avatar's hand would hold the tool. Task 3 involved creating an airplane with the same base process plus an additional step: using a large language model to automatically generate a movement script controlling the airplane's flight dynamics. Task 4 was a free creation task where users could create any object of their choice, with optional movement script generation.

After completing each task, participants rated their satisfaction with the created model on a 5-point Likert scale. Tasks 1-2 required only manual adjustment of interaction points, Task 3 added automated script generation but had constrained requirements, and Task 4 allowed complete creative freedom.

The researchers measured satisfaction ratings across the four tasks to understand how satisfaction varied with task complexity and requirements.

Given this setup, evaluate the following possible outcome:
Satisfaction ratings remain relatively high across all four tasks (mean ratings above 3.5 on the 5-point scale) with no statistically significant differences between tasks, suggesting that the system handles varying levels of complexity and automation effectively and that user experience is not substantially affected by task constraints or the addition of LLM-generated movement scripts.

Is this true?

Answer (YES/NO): NO